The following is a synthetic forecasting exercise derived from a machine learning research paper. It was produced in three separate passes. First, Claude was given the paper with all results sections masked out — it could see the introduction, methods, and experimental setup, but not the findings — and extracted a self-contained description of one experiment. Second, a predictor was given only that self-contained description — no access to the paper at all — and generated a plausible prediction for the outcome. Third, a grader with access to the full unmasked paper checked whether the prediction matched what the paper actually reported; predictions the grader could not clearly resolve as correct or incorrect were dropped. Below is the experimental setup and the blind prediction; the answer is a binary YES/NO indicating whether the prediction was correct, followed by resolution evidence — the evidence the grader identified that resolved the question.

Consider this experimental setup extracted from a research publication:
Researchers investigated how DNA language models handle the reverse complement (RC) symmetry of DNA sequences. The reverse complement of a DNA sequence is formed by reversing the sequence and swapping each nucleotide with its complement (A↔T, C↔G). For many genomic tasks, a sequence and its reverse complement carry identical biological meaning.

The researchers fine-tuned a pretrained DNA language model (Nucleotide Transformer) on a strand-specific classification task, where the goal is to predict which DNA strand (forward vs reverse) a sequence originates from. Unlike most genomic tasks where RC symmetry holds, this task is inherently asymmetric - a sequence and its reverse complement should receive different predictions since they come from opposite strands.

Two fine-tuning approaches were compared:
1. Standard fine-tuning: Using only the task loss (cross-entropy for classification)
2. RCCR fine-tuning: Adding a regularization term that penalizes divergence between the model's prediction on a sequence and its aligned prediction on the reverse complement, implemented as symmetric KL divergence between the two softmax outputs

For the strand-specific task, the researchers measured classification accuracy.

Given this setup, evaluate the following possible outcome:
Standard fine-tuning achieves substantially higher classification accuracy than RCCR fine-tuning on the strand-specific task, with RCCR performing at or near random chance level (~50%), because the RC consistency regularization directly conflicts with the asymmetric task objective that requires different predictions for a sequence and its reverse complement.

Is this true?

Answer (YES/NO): NO